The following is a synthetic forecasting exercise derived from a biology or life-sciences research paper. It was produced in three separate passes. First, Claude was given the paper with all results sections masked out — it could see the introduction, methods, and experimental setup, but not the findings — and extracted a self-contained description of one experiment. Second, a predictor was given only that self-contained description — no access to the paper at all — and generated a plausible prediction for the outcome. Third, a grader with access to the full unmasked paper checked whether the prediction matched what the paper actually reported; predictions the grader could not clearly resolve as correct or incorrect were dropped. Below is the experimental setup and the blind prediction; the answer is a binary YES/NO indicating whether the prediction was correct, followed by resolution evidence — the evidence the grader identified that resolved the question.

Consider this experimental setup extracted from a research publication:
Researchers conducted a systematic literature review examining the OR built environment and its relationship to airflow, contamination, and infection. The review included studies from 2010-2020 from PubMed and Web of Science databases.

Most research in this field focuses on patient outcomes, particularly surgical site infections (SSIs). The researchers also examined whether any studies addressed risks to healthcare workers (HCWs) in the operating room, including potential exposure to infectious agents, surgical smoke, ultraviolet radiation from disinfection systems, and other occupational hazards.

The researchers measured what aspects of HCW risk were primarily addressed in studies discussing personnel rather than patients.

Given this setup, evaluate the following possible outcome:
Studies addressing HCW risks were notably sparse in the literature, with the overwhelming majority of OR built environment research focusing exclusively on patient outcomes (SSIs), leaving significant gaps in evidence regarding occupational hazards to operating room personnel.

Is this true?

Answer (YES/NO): YES